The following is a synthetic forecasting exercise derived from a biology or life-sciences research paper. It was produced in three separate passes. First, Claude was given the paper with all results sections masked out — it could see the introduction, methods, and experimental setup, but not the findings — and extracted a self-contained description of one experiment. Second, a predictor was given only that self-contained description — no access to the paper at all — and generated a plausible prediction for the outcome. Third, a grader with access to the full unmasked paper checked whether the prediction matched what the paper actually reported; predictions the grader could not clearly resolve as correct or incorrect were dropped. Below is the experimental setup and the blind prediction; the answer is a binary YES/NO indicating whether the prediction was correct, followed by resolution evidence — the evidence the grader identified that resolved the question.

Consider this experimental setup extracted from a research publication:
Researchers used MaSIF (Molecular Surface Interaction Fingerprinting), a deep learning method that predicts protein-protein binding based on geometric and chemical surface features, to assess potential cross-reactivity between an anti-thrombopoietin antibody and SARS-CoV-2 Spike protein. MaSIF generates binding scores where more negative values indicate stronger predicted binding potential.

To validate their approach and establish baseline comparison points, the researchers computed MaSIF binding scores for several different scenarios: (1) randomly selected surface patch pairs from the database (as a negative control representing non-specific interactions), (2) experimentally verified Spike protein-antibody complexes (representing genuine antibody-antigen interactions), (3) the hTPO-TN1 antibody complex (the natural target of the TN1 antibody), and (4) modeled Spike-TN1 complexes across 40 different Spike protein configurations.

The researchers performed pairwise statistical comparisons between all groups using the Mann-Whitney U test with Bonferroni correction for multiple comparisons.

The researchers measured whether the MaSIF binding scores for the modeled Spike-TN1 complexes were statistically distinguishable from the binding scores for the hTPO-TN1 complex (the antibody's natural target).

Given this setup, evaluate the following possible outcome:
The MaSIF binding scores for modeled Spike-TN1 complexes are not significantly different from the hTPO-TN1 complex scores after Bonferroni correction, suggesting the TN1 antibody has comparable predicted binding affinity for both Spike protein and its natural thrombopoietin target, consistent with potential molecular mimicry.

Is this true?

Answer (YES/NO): NO